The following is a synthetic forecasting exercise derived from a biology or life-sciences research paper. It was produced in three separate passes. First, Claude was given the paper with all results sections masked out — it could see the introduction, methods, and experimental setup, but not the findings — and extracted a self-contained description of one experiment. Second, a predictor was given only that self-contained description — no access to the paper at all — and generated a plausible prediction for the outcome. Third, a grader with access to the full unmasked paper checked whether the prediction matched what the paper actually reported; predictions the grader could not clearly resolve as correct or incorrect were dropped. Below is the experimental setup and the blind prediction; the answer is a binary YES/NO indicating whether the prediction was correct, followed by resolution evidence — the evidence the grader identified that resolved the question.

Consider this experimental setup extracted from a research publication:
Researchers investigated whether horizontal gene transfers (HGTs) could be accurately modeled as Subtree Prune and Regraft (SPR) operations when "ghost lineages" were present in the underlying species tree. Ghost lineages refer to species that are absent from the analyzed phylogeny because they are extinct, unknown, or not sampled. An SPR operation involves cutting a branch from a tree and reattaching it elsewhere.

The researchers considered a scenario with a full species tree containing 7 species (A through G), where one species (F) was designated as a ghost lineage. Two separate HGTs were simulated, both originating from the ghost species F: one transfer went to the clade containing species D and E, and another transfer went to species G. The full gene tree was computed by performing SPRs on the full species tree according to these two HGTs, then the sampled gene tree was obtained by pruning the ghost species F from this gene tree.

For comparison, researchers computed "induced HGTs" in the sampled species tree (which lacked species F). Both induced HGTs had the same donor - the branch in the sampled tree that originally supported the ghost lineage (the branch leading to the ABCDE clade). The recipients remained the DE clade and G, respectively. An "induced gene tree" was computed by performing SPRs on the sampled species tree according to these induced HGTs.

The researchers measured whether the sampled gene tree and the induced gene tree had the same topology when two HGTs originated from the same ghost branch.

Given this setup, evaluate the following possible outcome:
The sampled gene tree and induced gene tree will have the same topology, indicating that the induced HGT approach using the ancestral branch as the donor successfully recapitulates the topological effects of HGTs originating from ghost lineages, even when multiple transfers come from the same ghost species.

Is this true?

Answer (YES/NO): NO